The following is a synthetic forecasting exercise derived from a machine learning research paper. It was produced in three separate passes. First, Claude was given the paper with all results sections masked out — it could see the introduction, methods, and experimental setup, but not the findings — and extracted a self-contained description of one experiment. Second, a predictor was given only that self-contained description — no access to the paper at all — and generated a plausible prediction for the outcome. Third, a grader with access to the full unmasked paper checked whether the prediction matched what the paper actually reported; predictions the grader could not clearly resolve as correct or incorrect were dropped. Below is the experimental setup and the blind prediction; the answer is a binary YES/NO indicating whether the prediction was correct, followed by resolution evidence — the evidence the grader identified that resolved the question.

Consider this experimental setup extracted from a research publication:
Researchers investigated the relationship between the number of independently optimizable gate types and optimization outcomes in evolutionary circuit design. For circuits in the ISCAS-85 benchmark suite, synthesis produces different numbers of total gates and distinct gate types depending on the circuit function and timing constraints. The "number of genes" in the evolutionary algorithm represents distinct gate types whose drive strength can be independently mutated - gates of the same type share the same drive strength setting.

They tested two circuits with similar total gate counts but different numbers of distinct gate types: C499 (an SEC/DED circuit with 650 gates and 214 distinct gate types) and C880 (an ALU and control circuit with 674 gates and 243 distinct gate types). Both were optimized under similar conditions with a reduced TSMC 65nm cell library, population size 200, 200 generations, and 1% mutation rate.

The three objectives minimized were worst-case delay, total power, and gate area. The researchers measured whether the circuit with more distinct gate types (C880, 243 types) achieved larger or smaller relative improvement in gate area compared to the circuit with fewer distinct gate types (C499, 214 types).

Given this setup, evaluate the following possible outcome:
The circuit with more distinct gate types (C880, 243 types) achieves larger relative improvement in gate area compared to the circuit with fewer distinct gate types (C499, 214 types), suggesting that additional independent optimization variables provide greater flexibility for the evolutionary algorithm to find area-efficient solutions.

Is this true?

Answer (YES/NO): NO